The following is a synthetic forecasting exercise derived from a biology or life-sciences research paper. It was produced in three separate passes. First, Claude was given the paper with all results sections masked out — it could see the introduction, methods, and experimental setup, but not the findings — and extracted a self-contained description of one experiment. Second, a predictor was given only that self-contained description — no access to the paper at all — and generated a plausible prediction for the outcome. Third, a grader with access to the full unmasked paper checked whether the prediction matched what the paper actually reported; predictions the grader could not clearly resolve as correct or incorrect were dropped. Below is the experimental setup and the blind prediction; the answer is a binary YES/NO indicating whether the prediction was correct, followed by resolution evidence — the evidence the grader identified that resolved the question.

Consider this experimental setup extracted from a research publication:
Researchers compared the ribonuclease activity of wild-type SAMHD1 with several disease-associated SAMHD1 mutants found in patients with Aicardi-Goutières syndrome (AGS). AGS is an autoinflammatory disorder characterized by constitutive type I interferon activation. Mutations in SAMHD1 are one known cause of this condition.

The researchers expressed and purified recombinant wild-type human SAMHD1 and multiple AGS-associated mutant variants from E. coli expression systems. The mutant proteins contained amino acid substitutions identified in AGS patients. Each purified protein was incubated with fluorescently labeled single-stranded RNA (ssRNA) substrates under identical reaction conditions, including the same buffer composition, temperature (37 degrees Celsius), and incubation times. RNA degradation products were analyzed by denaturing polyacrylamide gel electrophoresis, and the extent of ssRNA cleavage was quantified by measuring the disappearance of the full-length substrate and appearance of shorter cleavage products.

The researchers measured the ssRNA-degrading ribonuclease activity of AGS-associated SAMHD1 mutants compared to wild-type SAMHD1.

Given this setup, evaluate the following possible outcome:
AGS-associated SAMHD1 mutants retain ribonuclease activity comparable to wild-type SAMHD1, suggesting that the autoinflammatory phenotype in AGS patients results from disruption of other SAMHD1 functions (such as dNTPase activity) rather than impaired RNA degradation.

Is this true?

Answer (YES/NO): NO